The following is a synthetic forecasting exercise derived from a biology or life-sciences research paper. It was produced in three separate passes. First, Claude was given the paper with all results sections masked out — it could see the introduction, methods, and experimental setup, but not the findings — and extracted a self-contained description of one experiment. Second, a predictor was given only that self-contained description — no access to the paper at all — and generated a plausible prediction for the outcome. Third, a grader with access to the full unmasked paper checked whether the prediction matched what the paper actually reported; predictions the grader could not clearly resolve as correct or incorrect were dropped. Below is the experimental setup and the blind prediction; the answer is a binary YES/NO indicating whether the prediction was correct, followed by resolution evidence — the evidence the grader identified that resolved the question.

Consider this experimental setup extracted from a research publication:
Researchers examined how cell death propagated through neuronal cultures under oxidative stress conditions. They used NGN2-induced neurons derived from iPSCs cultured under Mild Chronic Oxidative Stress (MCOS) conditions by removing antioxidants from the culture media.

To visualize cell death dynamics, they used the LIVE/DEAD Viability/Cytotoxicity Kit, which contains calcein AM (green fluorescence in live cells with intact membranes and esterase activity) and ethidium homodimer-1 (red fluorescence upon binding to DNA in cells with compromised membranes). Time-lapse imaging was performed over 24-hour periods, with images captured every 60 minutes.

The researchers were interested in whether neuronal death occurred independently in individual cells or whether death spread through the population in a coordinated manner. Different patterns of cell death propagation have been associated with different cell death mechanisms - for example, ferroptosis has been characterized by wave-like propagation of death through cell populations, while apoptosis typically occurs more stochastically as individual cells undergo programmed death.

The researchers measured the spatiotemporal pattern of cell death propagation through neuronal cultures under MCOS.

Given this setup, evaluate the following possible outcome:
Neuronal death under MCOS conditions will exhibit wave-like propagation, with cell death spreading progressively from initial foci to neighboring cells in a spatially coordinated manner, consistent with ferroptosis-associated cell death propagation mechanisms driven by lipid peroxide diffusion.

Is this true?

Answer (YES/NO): YES